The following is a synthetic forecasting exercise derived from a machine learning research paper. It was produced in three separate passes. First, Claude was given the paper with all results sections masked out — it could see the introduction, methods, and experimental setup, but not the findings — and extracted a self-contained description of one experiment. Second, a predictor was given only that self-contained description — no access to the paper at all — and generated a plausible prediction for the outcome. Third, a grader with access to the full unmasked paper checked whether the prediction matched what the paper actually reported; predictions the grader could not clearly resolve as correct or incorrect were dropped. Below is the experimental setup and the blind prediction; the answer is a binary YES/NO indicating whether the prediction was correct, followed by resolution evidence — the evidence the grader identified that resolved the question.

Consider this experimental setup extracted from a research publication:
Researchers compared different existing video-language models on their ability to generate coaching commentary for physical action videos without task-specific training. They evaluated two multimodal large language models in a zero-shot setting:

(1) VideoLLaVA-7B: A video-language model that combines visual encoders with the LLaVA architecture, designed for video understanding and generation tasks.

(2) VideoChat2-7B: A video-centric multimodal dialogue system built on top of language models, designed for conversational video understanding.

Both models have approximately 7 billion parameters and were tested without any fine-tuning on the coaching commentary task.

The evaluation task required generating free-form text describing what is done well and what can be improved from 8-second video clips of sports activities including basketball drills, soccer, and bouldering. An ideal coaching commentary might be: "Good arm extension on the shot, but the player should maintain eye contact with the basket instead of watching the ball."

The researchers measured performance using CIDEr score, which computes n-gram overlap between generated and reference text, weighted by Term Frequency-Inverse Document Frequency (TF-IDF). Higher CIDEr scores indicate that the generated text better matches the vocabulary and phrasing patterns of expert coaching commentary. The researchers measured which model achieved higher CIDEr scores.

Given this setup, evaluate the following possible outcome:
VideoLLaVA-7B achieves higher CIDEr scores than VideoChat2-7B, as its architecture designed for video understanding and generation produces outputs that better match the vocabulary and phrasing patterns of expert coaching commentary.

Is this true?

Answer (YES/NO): NO